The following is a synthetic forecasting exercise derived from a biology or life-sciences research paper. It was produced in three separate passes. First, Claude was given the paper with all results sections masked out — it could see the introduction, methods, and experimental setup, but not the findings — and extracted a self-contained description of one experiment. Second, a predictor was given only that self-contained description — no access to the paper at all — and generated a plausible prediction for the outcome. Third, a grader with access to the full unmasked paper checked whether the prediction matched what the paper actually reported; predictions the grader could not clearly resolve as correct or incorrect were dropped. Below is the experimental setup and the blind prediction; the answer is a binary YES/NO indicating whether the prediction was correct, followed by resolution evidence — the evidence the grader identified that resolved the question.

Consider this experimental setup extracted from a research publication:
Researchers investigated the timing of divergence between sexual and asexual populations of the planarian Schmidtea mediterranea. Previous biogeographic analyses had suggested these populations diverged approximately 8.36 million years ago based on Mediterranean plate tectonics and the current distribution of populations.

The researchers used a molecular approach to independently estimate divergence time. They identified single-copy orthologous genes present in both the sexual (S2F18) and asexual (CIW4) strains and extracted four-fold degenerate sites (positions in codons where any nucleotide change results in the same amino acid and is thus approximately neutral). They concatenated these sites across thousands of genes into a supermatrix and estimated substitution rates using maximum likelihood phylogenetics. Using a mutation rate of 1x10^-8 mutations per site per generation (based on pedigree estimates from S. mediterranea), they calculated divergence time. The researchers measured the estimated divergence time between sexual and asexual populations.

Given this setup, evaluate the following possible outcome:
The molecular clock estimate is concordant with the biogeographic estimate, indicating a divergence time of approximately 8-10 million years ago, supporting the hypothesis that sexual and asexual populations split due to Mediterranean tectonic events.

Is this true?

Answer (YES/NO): NO